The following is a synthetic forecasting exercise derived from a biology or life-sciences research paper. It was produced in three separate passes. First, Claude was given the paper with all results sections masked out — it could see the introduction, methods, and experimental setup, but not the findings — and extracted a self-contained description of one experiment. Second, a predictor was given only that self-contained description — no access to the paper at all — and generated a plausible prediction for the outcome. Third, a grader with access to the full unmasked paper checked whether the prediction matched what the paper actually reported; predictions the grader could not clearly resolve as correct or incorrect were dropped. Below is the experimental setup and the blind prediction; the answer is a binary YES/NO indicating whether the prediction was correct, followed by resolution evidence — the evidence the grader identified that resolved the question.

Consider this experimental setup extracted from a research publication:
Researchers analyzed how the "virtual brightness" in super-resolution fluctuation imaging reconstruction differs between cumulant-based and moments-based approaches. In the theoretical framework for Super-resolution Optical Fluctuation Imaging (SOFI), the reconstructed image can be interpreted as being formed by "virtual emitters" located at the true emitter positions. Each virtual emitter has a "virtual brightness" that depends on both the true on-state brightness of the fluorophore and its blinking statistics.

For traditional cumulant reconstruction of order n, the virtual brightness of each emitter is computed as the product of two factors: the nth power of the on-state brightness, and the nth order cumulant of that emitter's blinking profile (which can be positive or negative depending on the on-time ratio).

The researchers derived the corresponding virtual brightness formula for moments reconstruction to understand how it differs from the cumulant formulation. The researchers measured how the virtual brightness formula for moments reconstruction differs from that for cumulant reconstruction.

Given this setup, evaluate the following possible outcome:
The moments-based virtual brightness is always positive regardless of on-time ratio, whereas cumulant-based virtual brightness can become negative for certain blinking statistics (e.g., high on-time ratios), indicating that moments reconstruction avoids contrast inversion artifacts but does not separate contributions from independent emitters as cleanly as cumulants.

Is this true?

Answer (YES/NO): YES